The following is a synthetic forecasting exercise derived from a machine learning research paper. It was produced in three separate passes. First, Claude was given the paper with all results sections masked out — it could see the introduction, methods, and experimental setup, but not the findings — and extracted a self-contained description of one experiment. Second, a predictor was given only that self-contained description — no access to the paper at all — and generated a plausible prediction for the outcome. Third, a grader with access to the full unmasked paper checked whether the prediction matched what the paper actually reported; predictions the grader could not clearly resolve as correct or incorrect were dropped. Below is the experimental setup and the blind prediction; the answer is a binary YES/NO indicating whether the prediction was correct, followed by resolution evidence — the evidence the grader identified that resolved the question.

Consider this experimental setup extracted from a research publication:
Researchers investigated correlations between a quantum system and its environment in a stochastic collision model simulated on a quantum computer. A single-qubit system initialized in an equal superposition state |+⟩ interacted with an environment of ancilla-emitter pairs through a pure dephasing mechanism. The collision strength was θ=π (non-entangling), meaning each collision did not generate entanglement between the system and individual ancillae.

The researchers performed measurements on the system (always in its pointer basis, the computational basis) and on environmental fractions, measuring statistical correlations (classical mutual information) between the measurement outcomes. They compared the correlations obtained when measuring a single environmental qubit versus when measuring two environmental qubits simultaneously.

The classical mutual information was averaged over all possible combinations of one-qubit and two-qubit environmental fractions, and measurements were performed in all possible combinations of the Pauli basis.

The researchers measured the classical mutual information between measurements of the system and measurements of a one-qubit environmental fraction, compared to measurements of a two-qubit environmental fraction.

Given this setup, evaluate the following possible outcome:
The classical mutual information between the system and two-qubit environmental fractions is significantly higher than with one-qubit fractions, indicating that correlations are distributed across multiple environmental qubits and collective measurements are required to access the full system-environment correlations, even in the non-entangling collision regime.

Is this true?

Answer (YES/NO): YES